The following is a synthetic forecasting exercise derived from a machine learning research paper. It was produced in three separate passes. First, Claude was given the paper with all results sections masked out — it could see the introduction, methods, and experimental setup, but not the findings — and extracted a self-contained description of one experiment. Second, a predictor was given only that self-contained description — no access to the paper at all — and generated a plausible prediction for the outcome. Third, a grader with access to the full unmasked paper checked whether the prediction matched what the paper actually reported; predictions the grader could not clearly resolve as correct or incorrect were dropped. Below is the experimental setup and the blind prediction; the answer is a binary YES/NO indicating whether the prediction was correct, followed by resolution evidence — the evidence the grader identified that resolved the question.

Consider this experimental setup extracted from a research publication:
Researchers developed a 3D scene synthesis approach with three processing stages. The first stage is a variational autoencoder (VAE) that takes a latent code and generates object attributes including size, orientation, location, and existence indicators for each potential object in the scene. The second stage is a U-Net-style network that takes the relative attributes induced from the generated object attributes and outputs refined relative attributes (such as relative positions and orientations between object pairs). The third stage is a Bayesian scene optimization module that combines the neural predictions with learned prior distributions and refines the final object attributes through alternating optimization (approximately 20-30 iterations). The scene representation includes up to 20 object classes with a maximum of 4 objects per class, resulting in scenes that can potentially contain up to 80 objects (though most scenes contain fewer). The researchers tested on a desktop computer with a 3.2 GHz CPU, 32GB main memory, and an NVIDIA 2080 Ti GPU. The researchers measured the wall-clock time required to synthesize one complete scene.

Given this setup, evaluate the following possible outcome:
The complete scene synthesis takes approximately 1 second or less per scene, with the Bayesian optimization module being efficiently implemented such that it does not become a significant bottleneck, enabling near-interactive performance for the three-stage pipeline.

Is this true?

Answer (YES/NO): NO